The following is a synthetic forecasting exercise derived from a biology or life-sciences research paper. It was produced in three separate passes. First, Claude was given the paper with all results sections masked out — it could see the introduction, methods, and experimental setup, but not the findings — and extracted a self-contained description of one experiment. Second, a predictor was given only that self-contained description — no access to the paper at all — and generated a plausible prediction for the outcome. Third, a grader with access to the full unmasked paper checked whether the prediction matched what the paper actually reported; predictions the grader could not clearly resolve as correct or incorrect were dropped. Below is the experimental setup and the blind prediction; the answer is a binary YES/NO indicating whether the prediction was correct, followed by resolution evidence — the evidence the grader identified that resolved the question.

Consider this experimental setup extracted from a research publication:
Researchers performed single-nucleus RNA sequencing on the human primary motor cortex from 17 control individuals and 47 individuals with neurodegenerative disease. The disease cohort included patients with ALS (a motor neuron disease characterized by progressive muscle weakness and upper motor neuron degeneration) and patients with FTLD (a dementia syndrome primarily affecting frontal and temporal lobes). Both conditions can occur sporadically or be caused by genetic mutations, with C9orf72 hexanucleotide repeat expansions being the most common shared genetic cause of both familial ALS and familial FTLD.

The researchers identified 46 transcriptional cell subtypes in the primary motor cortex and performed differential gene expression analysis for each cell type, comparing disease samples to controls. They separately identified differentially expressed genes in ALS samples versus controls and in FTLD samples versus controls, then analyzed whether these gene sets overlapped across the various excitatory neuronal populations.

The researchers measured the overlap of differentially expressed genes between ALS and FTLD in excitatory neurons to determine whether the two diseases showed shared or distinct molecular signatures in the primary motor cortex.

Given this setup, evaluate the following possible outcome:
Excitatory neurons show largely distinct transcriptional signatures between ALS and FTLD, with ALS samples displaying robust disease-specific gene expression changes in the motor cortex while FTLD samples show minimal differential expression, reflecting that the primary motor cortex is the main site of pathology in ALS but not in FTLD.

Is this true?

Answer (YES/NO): NO